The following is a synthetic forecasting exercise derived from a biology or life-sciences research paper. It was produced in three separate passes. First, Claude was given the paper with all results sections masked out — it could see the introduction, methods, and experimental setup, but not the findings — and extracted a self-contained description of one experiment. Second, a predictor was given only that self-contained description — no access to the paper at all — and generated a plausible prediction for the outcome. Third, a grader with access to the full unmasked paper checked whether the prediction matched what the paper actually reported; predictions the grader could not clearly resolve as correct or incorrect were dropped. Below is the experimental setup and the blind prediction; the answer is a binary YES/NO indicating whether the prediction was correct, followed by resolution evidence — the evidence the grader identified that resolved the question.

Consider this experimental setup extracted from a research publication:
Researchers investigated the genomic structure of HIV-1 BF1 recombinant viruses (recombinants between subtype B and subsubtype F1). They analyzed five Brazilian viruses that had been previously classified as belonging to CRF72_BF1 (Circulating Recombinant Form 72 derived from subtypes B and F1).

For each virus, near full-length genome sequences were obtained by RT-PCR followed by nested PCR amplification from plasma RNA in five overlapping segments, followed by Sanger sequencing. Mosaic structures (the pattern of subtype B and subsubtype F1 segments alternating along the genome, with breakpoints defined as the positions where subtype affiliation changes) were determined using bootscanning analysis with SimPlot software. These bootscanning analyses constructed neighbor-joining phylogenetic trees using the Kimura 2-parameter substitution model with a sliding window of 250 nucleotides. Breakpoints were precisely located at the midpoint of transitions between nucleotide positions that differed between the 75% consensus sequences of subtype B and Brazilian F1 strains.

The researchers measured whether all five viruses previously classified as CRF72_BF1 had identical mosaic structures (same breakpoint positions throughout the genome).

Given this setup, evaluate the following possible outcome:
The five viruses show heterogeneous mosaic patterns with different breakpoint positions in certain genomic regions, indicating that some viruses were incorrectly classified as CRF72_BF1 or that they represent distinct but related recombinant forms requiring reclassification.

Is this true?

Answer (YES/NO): YES